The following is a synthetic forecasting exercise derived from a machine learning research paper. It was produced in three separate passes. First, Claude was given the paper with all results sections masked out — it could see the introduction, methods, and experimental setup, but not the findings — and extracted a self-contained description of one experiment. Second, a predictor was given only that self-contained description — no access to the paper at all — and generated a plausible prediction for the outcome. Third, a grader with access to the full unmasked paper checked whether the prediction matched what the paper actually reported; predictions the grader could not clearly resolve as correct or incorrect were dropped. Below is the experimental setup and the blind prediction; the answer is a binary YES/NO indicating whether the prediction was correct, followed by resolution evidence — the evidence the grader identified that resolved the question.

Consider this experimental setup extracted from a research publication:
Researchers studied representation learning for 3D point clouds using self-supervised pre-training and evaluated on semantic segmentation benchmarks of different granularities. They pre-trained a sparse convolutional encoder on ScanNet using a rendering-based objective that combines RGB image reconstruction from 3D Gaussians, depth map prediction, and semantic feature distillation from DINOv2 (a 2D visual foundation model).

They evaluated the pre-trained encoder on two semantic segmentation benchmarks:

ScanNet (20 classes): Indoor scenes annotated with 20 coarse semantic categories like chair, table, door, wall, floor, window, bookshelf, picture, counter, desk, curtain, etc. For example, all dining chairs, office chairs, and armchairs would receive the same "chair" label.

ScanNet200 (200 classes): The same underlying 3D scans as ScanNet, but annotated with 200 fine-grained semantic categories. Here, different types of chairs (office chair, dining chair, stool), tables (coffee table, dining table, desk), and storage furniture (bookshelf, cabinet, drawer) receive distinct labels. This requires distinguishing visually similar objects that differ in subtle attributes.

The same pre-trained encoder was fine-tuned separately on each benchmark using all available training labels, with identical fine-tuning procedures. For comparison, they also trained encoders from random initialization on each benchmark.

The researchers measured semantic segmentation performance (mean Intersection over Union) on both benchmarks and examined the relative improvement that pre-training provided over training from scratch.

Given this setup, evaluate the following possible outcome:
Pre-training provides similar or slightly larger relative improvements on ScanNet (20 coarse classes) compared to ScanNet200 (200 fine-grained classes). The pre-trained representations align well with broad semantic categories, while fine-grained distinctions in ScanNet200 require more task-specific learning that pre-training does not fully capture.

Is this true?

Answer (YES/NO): NO